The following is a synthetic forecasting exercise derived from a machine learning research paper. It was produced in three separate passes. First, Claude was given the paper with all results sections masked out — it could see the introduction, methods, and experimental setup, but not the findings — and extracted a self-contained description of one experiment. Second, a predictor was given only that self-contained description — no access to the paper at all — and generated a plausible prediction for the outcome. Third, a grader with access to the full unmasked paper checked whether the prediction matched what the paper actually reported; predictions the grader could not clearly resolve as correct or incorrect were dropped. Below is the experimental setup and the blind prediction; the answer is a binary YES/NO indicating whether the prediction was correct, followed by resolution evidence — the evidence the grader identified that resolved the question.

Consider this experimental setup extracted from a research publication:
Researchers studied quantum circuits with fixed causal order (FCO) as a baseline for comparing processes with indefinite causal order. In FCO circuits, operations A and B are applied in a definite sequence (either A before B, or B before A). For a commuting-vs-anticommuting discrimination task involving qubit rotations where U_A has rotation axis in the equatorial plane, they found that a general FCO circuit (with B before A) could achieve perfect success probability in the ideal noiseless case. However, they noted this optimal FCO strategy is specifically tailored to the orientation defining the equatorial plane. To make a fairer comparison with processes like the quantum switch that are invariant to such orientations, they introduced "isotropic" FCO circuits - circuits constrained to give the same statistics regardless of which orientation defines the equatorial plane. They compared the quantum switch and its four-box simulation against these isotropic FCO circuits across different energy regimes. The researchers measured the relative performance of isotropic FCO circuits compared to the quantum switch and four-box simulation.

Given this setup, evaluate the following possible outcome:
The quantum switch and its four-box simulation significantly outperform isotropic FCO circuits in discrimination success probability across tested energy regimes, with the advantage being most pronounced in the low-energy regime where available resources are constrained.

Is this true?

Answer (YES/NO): NO